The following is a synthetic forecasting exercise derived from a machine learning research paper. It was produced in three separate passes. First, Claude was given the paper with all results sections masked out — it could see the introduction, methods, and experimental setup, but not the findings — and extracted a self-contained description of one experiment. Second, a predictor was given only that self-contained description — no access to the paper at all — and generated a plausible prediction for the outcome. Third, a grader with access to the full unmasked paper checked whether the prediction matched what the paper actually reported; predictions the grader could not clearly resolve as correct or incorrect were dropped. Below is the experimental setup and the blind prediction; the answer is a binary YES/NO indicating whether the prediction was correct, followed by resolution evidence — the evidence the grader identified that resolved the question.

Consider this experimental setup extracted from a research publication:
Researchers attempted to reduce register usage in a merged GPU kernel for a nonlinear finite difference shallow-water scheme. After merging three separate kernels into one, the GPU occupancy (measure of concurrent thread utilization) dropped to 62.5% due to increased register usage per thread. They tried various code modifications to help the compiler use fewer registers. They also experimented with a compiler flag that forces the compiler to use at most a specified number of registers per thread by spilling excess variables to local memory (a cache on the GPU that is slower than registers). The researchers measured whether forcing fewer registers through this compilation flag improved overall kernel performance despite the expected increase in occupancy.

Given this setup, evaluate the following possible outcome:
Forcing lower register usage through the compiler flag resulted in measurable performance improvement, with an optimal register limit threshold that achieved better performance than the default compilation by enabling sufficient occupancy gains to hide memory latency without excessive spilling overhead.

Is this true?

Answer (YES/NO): NO